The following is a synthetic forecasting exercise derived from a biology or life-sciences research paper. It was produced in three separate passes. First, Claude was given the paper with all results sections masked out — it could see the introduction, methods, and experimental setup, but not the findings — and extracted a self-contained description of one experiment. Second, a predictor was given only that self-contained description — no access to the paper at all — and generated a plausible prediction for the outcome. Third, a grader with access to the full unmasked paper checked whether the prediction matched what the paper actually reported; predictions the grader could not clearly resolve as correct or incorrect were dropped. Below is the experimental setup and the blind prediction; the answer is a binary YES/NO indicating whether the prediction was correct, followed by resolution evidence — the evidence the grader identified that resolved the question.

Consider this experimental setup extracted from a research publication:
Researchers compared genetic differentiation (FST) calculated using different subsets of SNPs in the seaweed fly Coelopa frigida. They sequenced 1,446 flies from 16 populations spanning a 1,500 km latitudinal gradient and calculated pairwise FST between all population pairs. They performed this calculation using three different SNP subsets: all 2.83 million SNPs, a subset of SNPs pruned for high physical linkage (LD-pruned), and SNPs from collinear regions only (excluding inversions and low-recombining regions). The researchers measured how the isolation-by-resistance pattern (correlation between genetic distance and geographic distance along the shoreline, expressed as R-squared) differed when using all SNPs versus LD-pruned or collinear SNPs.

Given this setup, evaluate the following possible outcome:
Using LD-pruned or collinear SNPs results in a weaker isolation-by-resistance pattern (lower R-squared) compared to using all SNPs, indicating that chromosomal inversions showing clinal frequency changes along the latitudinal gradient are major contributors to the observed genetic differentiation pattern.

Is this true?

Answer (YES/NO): NO